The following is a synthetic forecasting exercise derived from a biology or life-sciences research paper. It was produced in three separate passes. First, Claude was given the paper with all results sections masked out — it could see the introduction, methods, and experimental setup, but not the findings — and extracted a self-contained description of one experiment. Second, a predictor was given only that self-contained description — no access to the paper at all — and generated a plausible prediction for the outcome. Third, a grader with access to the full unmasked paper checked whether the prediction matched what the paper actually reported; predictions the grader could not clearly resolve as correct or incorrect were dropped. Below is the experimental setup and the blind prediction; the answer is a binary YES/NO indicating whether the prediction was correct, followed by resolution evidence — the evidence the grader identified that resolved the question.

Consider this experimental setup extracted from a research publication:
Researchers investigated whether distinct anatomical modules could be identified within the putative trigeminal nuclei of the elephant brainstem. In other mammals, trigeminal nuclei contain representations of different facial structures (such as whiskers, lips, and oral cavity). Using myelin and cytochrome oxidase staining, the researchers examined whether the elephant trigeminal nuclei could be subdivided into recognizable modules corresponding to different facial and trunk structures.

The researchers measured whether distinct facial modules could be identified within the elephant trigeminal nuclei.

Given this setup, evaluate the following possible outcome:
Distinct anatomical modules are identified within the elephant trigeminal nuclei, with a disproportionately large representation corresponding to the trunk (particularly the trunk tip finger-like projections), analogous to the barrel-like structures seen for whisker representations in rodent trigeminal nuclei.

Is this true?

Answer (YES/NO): YES